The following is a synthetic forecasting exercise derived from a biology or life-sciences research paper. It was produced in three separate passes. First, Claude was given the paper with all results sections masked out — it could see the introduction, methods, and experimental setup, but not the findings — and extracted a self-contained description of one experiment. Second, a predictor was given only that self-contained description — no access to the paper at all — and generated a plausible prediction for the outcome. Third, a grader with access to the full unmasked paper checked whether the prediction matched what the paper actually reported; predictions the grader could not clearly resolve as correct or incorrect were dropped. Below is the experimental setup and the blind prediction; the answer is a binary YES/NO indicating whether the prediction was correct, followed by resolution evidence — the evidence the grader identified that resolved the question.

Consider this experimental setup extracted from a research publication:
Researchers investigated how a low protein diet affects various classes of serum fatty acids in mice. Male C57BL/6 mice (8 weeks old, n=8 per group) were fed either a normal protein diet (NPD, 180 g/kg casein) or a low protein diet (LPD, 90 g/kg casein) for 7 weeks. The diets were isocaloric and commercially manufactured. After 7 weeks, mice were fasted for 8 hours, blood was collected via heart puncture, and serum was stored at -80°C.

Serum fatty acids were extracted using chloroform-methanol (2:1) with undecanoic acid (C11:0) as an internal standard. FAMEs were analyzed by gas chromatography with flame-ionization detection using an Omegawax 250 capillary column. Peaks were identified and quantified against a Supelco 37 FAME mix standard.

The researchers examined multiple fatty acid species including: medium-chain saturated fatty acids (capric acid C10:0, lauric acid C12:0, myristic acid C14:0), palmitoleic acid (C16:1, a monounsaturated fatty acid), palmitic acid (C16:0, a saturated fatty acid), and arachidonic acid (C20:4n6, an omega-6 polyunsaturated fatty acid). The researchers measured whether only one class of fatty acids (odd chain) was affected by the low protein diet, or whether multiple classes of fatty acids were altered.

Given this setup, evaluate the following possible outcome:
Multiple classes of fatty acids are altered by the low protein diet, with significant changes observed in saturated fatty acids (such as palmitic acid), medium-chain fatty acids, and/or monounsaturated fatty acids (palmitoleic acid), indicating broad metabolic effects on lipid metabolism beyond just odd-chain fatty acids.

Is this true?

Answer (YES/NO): YES